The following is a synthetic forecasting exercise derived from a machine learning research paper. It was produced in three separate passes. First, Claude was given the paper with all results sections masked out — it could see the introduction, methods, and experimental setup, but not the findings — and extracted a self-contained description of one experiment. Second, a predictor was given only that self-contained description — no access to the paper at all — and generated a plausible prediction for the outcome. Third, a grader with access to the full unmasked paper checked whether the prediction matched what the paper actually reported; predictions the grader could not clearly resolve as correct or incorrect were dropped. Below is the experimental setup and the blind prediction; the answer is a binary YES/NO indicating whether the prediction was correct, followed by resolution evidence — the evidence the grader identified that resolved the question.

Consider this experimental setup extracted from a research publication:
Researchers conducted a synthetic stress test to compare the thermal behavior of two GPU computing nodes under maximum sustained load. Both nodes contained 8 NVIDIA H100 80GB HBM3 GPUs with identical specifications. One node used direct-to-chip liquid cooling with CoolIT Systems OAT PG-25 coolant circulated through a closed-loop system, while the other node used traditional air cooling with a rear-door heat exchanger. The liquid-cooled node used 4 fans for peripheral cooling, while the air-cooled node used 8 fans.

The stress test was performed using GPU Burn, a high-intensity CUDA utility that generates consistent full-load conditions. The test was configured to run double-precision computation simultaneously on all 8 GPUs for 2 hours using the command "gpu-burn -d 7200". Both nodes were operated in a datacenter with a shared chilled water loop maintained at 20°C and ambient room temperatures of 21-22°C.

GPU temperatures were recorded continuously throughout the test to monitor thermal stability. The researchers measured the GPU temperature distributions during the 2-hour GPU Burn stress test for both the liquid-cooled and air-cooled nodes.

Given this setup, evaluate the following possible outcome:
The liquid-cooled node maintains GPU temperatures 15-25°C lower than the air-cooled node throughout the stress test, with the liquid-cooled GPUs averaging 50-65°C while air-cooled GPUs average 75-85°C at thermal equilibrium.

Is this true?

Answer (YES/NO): NO